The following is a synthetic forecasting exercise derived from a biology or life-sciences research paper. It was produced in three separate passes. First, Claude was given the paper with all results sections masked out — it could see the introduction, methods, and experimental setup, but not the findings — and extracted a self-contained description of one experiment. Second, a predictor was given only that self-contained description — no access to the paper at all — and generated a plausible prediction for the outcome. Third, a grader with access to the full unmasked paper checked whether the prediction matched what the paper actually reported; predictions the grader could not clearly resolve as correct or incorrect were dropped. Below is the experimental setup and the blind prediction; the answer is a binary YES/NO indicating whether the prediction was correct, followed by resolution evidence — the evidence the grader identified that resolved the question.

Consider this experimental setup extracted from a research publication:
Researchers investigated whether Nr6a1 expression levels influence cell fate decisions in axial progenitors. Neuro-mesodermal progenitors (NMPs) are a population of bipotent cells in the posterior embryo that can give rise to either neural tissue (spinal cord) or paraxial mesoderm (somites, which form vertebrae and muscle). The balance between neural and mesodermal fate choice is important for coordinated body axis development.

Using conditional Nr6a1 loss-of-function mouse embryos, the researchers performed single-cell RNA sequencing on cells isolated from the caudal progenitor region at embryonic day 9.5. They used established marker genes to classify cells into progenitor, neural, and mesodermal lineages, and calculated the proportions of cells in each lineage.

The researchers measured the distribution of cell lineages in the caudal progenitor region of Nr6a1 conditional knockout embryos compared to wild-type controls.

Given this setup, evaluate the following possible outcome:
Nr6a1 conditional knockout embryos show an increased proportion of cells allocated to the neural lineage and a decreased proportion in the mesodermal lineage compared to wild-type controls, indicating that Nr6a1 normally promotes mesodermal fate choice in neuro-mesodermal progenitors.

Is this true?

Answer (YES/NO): NO